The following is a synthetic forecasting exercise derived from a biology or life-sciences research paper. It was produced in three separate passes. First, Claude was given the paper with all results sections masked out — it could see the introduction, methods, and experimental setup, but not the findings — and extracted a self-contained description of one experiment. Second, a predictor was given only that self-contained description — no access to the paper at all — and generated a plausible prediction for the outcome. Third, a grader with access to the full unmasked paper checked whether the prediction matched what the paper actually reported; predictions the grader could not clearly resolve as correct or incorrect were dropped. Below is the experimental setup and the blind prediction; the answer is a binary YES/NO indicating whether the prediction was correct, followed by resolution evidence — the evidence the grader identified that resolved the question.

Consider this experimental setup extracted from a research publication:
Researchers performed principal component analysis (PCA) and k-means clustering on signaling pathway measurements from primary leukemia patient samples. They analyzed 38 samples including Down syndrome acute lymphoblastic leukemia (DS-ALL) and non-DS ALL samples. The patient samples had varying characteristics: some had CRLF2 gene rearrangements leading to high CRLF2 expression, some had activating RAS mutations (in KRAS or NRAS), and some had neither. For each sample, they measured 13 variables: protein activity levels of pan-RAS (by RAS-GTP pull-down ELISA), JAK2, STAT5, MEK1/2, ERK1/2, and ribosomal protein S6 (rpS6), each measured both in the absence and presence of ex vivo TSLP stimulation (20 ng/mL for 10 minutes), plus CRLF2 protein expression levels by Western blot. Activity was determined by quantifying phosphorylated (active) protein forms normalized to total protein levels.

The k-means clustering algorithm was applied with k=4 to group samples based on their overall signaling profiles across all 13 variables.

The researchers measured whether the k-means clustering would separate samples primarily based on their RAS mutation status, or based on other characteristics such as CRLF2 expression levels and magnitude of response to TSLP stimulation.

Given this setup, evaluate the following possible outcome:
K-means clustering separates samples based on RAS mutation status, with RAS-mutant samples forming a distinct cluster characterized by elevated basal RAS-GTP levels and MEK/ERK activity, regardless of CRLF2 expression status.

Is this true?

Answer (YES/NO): NO